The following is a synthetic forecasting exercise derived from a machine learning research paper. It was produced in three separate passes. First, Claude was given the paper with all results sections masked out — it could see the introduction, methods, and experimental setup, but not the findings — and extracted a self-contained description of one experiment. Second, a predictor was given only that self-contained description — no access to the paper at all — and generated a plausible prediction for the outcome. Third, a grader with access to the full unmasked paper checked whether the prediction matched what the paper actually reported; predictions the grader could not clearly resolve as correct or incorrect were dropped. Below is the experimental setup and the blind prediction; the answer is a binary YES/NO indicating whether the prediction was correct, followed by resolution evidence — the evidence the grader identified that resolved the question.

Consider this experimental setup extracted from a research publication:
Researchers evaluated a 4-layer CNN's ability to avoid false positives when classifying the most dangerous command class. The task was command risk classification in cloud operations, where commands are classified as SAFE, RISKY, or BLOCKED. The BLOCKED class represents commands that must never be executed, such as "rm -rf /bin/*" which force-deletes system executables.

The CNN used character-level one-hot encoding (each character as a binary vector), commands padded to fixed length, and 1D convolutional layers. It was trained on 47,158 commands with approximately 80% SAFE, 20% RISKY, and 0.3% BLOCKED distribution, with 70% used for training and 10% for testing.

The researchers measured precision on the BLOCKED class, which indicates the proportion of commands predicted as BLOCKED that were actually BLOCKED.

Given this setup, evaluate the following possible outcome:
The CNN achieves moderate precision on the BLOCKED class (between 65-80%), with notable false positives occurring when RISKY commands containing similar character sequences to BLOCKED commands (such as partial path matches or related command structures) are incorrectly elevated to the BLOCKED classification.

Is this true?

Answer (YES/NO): NO